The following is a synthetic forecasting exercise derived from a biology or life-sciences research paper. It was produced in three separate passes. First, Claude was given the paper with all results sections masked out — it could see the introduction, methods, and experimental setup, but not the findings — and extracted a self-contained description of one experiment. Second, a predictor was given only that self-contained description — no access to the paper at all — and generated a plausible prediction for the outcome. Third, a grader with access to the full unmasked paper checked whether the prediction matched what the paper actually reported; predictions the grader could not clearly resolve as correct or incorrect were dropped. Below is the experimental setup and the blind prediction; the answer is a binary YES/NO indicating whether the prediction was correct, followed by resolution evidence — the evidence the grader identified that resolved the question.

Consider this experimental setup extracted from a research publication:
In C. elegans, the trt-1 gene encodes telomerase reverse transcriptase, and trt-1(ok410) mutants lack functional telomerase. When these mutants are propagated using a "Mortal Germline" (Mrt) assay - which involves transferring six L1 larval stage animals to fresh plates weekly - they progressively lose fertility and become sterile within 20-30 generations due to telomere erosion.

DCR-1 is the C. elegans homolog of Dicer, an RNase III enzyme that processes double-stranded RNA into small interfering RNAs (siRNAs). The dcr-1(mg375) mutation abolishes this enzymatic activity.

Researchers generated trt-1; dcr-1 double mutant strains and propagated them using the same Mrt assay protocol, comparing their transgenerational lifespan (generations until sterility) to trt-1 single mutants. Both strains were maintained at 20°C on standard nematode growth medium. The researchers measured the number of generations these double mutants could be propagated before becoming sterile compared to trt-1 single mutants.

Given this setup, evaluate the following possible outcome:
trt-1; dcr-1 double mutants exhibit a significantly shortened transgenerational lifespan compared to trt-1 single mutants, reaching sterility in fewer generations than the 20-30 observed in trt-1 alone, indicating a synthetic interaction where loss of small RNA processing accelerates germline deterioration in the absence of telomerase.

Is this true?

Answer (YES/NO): YES